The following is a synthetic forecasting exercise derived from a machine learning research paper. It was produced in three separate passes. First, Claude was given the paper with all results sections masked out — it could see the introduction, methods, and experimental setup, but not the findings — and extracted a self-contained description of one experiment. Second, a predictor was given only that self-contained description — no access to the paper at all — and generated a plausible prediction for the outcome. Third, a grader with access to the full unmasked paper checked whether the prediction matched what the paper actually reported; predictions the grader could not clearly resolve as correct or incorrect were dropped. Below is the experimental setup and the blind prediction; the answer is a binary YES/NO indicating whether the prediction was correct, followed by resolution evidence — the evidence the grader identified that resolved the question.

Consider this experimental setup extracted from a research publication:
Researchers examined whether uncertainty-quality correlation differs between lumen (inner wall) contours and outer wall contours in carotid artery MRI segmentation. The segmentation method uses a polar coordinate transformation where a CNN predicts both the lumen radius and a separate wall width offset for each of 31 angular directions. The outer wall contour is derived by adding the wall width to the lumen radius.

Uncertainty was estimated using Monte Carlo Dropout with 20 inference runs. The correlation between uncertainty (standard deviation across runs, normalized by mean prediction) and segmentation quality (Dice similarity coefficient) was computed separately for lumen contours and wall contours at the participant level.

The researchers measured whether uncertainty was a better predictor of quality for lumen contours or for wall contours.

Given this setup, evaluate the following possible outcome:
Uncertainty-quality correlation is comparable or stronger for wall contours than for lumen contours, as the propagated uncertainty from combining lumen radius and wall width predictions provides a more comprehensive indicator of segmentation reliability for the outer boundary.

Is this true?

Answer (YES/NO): NO